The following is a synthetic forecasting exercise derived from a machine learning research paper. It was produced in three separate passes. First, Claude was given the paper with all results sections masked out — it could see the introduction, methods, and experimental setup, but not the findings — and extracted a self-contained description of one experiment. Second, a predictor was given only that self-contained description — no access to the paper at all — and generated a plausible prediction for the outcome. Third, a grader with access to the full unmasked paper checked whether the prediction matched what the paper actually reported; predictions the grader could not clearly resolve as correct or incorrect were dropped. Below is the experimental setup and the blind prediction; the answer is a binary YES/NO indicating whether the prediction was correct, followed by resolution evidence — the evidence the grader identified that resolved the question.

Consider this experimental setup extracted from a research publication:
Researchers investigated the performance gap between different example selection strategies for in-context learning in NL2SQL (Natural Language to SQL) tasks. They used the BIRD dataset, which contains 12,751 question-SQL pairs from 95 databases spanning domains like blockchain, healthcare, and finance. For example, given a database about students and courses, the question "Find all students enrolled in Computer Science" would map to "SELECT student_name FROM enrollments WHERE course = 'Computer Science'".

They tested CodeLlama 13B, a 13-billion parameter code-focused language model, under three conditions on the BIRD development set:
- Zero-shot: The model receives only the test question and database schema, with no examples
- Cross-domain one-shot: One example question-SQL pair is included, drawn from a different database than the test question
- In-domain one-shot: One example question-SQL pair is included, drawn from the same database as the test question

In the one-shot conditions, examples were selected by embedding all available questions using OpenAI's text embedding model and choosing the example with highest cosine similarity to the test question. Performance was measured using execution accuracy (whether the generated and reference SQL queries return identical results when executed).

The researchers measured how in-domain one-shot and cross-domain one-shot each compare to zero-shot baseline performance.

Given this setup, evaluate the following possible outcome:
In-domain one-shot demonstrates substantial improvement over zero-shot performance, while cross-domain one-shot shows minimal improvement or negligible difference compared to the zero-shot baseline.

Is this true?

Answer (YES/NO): NO